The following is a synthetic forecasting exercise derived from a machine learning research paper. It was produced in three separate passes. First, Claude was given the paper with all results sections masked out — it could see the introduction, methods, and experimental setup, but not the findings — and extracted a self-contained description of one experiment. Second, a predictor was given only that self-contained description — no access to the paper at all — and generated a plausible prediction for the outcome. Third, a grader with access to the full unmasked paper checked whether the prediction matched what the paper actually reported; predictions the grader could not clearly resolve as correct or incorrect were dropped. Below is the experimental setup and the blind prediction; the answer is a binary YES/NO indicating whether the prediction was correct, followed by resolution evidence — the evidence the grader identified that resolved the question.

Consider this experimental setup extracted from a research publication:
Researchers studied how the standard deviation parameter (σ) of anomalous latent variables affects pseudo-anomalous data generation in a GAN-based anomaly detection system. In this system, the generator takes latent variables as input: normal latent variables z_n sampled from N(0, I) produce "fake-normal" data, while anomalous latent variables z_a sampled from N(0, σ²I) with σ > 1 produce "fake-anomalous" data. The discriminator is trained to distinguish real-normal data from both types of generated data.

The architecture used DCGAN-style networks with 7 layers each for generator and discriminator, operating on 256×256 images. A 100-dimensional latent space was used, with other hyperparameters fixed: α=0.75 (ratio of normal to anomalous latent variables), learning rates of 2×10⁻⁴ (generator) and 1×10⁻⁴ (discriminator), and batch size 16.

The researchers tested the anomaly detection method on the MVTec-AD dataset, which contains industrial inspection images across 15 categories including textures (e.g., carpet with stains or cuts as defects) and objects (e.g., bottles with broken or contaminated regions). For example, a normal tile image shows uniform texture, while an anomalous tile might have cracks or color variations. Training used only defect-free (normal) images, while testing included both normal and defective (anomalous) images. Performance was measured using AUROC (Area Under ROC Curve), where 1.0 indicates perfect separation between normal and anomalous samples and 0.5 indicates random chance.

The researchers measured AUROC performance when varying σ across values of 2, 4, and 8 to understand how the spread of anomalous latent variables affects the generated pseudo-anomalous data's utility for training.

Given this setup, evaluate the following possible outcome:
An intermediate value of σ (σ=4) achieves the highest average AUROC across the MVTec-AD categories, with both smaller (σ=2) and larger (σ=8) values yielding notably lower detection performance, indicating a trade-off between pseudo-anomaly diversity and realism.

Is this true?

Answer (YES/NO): YES